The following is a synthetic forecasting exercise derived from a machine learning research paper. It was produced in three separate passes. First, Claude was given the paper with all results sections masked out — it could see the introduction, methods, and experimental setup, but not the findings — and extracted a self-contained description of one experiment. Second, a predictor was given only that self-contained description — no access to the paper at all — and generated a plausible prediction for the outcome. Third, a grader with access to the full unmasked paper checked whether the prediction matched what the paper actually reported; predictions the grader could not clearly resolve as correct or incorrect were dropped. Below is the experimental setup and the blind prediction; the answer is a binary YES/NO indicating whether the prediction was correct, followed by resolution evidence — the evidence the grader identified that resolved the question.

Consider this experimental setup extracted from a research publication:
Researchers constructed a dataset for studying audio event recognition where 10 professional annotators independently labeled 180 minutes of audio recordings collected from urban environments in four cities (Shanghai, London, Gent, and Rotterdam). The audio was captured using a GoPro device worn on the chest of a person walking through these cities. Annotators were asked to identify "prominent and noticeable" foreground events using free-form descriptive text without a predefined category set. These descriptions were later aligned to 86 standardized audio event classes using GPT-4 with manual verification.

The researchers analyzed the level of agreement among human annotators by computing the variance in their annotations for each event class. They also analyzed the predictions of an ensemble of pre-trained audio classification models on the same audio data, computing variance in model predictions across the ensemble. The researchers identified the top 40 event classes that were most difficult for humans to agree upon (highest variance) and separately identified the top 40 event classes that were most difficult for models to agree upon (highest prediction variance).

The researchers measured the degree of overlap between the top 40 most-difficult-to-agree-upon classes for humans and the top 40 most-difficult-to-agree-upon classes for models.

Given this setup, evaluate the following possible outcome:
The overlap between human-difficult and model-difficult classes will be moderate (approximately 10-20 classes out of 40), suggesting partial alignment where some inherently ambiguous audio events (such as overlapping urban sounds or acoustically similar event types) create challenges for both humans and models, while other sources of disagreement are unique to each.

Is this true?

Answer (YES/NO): YES